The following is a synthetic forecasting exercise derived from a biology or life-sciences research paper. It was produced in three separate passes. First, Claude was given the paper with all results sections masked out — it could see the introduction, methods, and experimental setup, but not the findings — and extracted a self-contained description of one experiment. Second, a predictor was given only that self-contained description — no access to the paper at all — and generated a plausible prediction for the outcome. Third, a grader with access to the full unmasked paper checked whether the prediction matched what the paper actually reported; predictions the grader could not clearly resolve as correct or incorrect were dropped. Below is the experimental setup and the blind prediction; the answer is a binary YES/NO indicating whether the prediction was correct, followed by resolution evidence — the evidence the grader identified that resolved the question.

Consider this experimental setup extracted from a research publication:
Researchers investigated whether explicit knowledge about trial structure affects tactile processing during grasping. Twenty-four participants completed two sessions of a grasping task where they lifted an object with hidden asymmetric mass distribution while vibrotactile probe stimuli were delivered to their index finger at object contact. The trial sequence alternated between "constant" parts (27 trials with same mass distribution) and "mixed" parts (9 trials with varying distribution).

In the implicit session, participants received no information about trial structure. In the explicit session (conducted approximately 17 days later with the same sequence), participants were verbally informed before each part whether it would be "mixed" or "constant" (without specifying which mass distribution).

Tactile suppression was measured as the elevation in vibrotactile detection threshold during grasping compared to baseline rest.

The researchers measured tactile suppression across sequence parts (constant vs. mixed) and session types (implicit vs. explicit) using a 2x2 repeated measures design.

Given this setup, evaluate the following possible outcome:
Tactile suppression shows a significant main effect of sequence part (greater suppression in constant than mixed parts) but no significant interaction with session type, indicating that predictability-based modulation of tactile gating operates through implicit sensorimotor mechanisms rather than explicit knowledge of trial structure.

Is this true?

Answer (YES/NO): NO